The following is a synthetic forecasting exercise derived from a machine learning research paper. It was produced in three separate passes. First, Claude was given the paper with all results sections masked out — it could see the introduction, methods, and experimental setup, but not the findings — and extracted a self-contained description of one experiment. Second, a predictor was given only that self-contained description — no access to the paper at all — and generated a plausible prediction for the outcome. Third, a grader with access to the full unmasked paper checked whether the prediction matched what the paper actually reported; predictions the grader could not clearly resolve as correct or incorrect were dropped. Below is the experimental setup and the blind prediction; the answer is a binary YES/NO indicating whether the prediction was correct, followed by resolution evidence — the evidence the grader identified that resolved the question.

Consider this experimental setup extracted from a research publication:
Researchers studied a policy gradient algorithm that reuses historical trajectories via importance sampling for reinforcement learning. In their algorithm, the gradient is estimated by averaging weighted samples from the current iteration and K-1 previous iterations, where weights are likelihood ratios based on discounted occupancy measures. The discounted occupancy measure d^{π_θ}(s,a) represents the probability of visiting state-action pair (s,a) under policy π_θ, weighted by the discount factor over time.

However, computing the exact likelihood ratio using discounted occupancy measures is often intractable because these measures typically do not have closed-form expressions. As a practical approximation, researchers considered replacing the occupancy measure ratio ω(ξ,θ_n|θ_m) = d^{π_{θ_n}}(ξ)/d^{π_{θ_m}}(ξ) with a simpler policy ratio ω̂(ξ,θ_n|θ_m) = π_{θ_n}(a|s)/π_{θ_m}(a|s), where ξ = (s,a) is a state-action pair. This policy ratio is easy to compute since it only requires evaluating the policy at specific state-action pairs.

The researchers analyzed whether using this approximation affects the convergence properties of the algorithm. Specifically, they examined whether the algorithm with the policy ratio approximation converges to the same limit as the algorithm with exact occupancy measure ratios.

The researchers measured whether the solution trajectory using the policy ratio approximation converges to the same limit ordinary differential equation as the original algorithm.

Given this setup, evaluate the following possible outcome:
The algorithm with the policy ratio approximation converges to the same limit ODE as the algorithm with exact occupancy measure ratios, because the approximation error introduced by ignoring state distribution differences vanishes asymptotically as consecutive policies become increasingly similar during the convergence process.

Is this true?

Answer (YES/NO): YES